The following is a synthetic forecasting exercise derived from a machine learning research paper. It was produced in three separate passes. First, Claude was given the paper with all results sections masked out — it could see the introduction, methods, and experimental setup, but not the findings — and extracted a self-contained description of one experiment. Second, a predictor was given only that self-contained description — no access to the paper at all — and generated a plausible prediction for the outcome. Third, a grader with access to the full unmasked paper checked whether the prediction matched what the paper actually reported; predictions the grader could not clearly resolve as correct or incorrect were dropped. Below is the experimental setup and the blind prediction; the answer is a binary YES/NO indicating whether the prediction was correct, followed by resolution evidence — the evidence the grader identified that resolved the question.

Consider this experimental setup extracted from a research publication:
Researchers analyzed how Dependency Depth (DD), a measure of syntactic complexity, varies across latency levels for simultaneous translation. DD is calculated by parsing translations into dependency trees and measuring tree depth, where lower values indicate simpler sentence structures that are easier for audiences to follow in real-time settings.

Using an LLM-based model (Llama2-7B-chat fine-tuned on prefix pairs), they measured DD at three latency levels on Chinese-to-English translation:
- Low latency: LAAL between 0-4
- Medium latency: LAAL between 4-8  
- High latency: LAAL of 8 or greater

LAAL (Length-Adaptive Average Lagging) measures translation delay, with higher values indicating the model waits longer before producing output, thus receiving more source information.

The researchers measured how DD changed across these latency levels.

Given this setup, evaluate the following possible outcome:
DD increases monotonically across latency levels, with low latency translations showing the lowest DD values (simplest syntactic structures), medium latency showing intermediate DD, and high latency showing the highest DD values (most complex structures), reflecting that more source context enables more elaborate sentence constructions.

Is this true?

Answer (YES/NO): NO